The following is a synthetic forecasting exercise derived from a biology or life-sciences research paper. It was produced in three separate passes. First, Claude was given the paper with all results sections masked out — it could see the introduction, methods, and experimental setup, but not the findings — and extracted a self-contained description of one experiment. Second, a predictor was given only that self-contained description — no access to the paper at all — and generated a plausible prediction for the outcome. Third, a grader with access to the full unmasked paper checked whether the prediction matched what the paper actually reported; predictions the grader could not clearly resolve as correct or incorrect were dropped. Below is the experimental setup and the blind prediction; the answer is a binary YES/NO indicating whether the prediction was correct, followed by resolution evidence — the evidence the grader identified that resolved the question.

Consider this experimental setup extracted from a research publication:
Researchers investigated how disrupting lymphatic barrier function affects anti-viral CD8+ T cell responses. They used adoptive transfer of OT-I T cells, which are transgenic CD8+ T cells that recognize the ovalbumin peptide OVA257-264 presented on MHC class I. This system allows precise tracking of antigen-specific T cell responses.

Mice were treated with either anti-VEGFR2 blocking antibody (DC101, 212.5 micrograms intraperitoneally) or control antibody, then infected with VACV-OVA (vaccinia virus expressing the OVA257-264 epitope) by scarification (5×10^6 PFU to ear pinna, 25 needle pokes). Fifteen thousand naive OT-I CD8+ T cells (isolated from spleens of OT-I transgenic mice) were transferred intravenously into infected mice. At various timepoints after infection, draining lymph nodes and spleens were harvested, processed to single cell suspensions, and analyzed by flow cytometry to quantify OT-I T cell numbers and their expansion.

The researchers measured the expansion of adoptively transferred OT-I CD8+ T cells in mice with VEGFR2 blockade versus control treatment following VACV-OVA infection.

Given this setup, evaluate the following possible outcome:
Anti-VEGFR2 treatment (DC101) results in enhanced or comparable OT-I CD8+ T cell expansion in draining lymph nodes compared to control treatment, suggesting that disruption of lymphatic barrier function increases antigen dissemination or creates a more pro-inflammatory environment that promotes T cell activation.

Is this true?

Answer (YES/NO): NO